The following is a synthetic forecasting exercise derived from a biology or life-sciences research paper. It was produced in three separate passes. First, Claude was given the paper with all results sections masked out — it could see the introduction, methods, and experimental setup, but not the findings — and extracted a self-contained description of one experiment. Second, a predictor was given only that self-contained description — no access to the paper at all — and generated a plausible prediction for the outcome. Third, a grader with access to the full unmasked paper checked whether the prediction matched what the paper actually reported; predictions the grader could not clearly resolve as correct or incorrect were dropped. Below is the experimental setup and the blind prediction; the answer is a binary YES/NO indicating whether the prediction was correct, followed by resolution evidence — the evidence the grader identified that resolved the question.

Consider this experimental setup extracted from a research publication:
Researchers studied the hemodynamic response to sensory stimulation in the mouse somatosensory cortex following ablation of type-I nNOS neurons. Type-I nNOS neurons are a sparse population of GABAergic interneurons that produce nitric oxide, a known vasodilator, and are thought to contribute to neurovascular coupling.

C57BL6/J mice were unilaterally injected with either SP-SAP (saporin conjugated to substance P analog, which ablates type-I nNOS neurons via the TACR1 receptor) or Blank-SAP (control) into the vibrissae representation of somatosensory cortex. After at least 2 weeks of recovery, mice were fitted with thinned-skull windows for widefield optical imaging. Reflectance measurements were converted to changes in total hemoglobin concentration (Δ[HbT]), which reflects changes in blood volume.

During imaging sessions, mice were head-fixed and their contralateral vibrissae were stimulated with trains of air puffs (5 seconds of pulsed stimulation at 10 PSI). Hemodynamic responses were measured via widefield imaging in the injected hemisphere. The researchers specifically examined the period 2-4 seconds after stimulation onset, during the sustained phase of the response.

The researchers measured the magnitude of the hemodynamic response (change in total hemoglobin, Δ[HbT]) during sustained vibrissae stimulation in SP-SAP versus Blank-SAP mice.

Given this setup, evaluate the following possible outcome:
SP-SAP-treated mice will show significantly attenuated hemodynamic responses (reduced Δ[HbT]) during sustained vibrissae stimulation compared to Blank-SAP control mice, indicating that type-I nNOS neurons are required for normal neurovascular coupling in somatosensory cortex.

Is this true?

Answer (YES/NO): NO